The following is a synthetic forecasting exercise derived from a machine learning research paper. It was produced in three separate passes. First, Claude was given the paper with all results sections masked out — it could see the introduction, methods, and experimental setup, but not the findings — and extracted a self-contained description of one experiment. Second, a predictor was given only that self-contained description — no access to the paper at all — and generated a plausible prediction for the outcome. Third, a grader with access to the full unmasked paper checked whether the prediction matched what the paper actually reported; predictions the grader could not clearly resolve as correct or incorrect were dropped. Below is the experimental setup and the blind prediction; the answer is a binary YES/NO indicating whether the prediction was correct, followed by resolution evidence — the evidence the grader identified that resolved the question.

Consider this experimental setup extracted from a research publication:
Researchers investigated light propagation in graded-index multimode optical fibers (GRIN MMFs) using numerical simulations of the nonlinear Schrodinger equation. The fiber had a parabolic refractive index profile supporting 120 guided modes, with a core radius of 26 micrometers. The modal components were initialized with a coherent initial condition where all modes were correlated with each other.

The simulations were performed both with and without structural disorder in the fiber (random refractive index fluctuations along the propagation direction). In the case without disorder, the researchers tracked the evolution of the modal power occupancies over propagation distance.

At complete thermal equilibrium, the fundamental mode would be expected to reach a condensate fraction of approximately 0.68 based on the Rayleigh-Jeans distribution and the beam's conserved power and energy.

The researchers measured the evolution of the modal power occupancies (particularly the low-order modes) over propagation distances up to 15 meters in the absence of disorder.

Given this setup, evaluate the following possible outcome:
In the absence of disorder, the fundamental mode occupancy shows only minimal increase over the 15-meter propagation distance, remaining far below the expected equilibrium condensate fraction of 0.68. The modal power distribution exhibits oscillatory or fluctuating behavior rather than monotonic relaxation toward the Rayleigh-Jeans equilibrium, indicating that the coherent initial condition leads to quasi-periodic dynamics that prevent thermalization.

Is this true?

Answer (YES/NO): YES